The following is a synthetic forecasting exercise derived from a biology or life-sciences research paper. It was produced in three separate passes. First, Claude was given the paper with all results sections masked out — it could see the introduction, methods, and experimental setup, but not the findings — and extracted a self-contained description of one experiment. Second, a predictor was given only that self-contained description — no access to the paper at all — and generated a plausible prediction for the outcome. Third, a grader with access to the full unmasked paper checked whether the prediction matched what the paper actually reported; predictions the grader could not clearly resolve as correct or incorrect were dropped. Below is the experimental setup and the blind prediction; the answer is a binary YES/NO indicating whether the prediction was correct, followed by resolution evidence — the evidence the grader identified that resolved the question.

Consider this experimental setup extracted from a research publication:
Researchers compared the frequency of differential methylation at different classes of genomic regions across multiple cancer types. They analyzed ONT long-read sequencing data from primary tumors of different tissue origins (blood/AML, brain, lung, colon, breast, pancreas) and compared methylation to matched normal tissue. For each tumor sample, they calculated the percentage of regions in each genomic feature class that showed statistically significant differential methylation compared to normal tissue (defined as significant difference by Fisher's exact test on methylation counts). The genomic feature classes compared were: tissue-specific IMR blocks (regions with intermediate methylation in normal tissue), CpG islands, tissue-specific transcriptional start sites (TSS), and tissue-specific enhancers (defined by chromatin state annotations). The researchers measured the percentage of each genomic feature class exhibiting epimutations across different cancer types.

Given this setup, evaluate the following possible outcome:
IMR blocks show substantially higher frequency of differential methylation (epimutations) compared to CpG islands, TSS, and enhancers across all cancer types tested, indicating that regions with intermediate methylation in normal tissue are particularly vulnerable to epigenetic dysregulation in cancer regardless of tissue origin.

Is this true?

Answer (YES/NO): YES